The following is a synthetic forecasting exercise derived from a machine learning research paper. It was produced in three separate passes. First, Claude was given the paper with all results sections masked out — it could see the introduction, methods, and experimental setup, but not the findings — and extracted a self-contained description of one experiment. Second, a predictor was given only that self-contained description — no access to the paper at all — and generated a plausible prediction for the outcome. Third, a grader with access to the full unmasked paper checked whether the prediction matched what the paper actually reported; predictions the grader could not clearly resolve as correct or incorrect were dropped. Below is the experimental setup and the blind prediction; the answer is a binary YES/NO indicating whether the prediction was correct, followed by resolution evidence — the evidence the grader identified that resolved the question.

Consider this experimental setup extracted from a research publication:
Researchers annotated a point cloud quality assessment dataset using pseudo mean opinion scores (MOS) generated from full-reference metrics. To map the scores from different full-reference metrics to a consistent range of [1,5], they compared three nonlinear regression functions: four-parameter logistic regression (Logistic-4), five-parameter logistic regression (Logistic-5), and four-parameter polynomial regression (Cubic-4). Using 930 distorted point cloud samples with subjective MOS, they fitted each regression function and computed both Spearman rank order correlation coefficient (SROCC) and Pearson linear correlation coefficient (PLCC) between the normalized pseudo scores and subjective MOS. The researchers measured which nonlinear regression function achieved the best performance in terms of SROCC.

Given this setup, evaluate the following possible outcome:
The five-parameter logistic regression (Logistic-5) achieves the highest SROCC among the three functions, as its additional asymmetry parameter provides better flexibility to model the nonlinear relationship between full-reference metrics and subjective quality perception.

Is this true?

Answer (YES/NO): YES